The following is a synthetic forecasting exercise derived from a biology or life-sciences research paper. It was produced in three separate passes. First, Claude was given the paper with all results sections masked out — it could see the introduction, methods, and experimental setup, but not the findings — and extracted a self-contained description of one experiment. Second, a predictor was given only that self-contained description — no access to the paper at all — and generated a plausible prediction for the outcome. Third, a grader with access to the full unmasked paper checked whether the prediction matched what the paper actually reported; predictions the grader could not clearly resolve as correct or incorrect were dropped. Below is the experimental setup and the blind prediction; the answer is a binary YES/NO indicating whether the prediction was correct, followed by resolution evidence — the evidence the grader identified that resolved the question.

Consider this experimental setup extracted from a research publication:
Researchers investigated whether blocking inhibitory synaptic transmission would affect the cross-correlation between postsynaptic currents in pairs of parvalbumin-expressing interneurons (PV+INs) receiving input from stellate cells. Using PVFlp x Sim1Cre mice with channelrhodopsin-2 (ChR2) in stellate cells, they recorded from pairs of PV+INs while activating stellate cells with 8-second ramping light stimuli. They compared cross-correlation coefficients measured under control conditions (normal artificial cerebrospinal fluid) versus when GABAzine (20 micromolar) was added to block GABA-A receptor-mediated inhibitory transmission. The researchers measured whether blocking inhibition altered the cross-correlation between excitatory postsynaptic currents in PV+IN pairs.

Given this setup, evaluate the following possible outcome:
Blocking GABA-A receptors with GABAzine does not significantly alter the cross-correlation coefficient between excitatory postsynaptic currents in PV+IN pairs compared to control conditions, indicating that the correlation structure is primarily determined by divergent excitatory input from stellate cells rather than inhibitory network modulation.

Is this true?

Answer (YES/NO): NO